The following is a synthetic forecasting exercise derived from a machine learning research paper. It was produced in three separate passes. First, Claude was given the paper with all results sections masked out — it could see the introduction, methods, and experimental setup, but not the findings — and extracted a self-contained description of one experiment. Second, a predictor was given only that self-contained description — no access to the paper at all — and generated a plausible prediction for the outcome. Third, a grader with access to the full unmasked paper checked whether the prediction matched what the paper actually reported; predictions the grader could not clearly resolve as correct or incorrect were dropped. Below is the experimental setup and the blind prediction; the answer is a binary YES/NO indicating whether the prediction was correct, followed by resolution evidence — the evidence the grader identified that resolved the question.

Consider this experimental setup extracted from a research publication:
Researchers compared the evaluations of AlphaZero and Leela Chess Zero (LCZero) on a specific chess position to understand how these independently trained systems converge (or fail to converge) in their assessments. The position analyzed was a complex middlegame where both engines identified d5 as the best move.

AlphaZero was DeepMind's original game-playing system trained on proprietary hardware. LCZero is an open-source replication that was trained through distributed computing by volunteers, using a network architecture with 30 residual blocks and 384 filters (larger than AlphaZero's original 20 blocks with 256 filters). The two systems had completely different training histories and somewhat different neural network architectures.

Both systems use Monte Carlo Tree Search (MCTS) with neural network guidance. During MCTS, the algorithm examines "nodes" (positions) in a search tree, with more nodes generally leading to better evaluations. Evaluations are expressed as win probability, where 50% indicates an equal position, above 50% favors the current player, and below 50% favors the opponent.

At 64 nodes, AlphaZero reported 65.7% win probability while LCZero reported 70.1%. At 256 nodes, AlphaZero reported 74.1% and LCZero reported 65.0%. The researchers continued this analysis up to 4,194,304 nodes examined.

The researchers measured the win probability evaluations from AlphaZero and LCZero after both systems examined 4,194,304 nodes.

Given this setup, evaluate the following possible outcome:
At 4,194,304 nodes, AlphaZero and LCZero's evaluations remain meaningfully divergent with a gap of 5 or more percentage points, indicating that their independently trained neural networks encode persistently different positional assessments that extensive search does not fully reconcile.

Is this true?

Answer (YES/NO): NO